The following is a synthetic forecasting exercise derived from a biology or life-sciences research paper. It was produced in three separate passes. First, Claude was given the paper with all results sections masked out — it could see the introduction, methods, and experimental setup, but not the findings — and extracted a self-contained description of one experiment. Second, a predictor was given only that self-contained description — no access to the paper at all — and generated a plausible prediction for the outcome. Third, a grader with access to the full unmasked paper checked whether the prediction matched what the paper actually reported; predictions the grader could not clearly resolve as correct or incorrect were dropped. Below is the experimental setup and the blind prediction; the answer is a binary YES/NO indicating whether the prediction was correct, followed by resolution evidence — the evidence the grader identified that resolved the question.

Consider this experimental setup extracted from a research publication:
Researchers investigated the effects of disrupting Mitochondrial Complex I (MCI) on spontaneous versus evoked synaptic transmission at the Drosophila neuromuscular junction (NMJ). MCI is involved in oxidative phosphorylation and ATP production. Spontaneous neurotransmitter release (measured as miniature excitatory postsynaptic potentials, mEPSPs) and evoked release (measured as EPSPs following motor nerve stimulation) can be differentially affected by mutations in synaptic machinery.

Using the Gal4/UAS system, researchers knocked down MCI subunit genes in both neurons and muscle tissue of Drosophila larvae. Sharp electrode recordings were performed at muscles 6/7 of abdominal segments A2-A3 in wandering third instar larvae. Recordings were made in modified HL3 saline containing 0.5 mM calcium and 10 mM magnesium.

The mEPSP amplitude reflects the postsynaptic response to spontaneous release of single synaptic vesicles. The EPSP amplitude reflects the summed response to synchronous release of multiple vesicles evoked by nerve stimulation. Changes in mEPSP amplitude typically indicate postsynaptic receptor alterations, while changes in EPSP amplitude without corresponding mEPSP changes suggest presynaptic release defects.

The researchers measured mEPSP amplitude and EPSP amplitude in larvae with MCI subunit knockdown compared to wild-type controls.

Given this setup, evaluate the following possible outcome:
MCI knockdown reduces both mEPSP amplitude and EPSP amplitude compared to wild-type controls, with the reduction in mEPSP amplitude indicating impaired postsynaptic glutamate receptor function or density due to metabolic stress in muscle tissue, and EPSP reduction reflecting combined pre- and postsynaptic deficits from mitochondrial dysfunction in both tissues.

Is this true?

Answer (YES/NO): NO